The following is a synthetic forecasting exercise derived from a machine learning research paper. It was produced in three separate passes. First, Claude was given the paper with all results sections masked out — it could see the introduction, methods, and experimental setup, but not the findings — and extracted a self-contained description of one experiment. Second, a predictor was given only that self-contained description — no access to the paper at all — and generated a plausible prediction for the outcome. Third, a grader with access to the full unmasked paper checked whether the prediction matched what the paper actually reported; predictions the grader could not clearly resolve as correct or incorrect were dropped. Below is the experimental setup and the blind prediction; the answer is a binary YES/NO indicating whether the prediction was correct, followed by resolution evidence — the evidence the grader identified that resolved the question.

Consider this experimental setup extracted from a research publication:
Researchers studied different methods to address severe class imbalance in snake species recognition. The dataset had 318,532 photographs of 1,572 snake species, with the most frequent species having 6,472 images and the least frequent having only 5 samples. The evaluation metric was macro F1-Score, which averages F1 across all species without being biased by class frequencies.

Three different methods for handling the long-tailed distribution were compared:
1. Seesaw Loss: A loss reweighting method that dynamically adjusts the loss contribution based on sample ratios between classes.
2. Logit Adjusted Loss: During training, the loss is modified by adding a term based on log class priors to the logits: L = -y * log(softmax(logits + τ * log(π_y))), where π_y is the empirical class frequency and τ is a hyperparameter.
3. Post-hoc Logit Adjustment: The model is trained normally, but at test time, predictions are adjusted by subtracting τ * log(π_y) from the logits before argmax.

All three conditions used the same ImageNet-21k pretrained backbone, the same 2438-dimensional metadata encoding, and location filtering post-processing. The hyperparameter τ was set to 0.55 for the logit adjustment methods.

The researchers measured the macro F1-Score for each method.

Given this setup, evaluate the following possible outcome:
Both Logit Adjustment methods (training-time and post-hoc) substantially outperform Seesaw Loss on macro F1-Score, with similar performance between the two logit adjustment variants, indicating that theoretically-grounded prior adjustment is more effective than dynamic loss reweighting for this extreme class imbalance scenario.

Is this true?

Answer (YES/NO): YES